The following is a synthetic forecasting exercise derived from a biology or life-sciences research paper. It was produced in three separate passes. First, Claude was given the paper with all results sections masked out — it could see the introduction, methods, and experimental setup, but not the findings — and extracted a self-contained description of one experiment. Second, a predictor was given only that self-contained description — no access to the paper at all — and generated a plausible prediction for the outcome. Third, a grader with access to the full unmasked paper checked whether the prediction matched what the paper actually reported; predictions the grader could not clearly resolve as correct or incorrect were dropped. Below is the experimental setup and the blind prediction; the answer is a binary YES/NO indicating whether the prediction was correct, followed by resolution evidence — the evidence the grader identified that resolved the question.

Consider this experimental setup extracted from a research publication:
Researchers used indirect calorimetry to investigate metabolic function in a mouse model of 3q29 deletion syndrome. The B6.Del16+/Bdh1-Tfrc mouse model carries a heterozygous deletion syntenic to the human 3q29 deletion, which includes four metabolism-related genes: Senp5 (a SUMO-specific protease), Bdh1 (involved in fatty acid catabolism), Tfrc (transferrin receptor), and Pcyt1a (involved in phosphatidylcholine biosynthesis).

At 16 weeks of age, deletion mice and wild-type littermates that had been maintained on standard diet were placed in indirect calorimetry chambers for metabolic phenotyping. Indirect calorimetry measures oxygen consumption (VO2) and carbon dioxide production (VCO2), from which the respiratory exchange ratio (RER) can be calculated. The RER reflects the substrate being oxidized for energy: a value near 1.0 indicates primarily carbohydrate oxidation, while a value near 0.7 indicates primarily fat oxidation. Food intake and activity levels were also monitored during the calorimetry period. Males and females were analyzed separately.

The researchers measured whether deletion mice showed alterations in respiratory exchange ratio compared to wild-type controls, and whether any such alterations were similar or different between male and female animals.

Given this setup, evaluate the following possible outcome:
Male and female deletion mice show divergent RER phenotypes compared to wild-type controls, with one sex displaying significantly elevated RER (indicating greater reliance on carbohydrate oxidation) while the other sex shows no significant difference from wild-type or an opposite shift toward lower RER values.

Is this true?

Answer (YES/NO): NO